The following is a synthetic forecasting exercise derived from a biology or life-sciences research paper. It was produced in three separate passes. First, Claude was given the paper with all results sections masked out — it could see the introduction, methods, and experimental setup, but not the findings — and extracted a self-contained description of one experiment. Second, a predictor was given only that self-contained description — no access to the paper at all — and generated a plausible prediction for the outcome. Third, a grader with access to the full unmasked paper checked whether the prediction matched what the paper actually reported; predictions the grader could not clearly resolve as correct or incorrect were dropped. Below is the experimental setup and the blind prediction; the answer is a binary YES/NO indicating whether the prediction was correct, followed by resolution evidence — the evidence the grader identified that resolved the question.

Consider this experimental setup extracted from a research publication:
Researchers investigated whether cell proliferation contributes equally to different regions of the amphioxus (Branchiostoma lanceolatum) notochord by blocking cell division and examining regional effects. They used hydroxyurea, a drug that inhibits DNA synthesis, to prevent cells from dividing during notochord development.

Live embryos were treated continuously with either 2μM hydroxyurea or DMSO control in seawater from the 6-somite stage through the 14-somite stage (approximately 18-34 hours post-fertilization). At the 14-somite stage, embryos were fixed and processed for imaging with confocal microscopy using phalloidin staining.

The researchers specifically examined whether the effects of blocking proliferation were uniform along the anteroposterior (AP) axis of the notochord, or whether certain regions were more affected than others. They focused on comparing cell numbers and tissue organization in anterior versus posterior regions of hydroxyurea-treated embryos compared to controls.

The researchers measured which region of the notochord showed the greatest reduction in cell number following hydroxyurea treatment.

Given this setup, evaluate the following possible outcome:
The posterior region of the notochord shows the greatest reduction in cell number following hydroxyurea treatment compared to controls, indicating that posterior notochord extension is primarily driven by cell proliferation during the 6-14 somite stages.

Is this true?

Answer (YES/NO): YES